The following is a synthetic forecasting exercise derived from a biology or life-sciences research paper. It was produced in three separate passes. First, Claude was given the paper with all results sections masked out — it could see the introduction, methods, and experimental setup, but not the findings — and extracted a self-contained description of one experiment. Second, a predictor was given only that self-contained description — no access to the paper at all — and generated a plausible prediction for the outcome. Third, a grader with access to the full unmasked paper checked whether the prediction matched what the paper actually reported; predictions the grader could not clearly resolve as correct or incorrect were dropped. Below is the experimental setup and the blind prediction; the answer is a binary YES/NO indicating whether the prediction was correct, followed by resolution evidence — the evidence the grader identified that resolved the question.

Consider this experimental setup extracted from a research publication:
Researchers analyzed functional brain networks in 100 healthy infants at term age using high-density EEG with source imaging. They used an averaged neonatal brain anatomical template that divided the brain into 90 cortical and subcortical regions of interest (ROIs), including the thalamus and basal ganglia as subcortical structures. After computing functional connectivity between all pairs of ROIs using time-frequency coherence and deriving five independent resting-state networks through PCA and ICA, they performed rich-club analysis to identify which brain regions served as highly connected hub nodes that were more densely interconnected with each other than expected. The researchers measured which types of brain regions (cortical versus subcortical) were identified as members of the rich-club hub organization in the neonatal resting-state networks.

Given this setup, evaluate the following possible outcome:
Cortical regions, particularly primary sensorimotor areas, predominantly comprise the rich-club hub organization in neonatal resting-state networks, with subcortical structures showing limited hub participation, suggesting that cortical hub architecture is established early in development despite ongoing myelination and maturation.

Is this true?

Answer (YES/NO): NO